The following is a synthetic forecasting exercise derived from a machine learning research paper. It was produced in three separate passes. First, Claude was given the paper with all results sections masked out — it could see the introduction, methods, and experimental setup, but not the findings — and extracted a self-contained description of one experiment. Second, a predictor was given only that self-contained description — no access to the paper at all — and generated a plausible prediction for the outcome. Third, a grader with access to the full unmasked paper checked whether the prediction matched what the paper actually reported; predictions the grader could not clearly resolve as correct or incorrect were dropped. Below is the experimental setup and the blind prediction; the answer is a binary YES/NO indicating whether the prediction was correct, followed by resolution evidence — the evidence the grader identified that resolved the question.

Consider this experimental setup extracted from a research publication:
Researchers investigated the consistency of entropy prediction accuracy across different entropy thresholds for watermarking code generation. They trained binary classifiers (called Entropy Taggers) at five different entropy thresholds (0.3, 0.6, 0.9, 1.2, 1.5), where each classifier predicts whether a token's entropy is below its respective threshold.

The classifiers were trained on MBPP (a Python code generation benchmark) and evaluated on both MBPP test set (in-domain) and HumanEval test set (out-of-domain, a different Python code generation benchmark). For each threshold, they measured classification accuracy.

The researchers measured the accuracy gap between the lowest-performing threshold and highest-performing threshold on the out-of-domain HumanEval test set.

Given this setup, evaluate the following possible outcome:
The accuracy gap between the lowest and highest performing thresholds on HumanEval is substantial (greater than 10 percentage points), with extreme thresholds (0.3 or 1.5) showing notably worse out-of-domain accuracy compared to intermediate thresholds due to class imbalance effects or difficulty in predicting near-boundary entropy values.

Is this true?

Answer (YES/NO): NO